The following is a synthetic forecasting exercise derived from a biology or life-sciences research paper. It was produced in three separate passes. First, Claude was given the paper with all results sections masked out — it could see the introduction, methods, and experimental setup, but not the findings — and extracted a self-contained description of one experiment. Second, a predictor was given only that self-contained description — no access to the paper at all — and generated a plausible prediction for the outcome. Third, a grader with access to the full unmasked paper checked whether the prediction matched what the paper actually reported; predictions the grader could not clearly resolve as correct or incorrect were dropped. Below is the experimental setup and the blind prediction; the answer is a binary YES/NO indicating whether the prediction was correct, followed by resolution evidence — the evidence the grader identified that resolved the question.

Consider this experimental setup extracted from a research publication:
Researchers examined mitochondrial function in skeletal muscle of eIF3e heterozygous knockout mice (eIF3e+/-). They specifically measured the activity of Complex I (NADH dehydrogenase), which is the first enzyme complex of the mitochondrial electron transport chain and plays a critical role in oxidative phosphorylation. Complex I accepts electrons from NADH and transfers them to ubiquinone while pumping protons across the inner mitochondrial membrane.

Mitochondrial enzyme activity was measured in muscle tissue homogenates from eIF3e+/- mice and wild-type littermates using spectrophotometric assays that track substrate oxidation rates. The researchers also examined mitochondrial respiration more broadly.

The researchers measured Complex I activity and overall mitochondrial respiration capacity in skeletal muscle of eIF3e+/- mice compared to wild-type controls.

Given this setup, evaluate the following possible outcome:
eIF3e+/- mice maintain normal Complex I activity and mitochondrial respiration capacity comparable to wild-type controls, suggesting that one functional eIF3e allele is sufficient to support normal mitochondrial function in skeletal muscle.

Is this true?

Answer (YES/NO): NO